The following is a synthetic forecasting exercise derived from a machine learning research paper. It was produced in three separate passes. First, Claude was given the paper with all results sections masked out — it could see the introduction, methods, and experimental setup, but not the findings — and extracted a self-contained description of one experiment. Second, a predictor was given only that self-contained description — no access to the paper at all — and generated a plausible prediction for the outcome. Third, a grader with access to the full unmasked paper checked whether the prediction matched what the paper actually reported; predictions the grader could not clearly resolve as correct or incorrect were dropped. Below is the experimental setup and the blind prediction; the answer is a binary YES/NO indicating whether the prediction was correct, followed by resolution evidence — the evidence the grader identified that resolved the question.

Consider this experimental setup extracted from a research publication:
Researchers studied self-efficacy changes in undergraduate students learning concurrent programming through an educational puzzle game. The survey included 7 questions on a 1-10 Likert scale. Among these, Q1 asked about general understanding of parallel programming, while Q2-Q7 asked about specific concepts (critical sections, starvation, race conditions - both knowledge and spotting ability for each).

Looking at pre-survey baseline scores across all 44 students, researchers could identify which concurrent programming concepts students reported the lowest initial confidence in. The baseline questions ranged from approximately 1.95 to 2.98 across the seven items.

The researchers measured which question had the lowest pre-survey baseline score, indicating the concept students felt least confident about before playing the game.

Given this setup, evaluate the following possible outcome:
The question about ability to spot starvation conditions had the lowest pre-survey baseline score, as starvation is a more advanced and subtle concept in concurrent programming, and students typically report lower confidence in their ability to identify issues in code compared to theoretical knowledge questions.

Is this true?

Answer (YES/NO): NO